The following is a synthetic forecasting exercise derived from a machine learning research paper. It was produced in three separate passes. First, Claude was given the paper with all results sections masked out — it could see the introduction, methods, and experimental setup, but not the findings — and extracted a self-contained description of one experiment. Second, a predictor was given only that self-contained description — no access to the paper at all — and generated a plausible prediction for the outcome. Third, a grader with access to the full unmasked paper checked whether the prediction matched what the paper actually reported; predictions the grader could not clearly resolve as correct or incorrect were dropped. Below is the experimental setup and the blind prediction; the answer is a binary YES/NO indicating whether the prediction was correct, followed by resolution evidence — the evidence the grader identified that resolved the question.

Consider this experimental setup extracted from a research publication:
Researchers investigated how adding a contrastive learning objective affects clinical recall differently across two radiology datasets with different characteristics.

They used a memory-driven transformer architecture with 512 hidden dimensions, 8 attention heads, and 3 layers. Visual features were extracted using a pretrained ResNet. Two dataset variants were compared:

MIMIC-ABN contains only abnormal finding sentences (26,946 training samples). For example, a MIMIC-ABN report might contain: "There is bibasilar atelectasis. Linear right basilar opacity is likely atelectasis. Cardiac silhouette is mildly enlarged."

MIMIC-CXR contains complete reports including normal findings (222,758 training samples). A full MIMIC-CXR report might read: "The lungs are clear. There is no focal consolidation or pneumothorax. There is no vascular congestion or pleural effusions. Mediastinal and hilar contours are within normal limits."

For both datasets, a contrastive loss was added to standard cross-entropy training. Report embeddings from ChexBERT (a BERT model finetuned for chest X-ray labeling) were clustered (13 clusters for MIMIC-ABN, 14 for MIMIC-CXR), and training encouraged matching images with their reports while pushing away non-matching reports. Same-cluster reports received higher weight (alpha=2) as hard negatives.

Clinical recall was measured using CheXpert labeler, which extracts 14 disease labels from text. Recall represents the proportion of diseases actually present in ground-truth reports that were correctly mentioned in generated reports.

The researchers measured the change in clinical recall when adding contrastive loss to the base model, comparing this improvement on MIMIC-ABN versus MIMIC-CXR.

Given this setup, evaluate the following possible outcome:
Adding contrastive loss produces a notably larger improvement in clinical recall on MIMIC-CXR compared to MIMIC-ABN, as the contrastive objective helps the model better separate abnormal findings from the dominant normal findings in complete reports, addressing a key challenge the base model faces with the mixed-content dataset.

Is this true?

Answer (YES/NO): NO